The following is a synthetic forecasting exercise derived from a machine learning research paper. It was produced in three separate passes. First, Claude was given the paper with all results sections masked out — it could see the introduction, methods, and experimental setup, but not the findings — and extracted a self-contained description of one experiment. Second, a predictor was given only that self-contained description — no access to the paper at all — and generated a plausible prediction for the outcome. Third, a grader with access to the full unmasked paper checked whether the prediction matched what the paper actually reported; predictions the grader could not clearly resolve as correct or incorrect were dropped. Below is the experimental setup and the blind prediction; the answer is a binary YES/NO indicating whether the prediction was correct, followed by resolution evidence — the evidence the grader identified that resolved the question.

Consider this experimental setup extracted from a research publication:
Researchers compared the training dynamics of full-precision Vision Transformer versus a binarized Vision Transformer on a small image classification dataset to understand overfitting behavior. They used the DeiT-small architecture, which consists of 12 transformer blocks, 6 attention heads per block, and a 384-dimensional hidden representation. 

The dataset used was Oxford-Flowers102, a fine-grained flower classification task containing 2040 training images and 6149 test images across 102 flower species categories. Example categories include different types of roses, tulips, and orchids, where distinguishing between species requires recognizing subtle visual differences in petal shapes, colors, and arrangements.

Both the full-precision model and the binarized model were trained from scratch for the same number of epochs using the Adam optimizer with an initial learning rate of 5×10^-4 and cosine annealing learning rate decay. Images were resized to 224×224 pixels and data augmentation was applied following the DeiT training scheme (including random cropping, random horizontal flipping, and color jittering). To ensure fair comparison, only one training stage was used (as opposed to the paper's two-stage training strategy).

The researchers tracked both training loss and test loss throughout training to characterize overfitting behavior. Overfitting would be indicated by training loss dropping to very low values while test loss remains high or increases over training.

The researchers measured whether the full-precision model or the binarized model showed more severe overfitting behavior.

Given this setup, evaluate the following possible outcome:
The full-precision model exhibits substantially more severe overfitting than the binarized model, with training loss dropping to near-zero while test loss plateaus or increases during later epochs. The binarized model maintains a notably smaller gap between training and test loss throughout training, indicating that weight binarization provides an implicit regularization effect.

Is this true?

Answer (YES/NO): YES